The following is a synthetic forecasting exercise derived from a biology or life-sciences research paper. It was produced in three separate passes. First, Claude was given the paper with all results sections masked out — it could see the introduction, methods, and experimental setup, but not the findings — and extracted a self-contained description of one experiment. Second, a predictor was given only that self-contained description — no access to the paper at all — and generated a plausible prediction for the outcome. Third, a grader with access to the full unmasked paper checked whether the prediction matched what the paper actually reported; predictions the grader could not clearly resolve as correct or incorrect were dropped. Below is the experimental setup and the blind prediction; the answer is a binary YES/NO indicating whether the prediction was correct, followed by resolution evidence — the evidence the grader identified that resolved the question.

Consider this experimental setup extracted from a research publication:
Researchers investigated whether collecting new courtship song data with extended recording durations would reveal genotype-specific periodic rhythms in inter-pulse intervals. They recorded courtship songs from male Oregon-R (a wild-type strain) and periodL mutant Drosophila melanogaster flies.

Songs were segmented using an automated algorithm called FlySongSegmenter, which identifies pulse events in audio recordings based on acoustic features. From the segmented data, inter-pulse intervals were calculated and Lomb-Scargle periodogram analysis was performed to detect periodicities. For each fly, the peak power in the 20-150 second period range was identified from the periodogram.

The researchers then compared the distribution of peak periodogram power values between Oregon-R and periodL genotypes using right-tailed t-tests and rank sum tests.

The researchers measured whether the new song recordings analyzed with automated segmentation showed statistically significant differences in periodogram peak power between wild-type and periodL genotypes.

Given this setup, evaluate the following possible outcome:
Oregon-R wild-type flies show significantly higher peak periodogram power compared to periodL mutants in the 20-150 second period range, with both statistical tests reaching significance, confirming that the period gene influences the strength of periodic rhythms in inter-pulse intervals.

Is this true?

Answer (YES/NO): NO